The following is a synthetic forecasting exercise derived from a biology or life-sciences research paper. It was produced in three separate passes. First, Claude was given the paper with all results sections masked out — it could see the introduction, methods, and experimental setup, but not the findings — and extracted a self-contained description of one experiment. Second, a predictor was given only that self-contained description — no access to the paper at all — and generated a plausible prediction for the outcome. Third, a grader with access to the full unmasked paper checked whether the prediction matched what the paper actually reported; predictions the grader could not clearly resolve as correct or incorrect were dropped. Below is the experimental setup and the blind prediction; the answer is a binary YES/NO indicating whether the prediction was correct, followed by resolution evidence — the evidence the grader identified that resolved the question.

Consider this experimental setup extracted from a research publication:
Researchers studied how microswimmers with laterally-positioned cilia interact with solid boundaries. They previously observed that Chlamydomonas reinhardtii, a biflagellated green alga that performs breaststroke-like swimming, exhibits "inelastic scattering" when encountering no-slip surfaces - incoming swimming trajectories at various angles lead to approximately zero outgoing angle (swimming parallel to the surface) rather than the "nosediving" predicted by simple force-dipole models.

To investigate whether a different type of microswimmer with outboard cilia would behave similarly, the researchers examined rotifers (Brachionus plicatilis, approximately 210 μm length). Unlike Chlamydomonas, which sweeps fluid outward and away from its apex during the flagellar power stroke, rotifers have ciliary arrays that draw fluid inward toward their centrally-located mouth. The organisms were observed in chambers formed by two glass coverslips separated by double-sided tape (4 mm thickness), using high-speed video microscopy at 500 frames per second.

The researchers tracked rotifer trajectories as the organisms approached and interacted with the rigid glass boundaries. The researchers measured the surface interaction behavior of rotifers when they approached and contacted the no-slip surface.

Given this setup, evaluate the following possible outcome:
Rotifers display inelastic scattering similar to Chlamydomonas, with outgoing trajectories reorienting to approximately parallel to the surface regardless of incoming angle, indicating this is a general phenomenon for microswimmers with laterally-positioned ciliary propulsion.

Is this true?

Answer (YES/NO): NO